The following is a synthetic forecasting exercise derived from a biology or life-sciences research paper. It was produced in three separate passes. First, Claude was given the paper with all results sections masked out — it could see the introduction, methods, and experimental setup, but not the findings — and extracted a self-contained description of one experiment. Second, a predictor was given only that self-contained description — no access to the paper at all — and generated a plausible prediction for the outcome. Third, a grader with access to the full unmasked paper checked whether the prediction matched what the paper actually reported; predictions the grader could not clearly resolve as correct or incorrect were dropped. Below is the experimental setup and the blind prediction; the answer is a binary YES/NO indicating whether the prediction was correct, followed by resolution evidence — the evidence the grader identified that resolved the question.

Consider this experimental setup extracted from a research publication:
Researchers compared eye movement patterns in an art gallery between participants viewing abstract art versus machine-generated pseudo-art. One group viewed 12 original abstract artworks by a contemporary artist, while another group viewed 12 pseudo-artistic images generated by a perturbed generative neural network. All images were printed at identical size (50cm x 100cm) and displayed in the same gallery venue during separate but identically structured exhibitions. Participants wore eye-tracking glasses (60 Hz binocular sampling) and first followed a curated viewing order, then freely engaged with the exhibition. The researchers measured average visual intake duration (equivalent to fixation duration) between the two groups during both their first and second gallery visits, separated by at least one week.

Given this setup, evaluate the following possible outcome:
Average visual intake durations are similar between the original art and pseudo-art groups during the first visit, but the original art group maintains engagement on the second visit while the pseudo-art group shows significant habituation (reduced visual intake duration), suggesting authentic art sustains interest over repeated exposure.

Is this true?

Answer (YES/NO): NO